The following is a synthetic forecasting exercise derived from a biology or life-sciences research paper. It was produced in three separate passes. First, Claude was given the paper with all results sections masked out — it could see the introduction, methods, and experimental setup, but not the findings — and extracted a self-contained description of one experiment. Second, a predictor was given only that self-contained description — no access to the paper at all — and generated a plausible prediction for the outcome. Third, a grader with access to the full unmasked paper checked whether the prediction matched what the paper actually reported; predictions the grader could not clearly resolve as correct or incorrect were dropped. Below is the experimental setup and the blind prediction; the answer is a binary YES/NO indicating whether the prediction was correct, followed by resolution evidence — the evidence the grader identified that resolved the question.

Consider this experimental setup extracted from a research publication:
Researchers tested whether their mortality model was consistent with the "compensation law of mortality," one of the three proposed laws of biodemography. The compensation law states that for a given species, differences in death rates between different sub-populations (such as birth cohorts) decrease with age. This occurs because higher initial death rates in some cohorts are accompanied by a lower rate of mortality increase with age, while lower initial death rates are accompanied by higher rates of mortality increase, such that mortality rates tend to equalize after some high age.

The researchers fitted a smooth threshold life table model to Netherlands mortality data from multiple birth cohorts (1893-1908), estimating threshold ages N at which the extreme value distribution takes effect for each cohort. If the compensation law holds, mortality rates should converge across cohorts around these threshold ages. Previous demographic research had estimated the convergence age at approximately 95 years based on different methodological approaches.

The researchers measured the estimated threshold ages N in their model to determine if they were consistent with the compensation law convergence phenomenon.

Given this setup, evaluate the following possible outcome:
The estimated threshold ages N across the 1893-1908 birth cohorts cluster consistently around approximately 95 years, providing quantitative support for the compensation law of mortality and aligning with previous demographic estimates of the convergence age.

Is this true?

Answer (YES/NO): NO